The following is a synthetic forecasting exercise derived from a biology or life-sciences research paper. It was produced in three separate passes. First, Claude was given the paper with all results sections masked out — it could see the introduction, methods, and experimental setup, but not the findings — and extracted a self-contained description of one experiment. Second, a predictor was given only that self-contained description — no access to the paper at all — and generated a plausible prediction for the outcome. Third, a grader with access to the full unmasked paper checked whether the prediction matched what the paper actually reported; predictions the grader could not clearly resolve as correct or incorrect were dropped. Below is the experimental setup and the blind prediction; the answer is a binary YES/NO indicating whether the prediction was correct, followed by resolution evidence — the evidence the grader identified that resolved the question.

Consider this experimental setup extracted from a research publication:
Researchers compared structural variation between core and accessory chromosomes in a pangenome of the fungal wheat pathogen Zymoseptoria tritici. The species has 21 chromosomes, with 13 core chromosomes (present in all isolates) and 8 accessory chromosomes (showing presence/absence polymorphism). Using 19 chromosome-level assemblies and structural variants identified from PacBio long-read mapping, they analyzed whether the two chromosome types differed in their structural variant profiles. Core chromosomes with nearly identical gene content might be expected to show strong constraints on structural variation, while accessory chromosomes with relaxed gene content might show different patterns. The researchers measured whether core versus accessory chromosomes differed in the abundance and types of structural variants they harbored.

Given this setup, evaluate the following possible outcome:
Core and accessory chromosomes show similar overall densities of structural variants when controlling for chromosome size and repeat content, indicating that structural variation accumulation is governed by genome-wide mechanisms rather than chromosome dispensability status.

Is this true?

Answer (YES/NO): NO